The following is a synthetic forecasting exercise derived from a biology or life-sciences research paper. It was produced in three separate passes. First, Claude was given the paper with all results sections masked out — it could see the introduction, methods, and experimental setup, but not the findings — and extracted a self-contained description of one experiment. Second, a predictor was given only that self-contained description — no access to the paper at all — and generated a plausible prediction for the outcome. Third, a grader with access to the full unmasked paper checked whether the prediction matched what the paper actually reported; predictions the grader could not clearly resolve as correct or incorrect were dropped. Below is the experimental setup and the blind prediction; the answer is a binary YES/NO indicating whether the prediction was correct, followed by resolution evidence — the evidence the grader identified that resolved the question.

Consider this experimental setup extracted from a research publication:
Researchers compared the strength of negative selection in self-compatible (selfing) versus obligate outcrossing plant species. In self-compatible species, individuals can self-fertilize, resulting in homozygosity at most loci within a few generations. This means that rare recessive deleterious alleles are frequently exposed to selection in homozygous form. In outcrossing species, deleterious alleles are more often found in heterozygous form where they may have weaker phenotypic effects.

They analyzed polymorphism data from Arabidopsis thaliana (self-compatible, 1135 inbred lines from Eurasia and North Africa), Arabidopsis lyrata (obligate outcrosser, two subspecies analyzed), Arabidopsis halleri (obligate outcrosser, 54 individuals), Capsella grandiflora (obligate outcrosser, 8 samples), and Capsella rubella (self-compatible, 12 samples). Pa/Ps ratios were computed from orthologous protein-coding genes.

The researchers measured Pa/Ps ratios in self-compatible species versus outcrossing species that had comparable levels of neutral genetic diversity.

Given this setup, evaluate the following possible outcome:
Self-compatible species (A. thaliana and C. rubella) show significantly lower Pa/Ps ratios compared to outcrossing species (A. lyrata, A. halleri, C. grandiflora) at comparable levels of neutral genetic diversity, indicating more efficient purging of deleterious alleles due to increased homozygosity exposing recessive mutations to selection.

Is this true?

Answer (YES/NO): YES